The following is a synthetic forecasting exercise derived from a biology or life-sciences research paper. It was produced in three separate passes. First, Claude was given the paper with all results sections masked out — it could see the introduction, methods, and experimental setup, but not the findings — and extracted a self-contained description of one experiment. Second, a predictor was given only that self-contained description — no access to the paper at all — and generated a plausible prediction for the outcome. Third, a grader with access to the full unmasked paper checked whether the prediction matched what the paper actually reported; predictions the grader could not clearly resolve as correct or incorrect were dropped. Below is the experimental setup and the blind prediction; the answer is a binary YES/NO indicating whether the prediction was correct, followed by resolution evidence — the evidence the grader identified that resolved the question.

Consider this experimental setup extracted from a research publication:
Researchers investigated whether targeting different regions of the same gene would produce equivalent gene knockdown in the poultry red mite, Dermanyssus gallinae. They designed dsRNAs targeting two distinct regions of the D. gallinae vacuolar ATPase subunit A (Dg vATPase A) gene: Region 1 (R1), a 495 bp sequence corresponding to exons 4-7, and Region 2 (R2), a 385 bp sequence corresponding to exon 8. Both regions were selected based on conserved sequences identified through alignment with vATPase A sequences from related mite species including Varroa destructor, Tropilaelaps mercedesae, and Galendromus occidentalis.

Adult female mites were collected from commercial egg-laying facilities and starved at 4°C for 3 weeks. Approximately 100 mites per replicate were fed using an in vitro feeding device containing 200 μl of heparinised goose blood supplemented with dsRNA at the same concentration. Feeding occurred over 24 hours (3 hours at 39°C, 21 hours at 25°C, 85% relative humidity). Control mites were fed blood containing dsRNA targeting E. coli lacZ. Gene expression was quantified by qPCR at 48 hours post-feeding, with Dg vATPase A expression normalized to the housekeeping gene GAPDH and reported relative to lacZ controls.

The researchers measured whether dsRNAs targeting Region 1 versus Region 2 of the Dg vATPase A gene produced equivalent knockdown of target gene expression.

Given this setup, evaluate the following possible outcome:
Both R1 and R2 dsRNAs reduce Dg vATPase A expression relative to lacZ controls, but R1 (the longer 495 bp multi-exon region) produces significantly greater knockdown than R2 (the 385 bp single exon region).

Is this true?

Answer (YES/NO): NO